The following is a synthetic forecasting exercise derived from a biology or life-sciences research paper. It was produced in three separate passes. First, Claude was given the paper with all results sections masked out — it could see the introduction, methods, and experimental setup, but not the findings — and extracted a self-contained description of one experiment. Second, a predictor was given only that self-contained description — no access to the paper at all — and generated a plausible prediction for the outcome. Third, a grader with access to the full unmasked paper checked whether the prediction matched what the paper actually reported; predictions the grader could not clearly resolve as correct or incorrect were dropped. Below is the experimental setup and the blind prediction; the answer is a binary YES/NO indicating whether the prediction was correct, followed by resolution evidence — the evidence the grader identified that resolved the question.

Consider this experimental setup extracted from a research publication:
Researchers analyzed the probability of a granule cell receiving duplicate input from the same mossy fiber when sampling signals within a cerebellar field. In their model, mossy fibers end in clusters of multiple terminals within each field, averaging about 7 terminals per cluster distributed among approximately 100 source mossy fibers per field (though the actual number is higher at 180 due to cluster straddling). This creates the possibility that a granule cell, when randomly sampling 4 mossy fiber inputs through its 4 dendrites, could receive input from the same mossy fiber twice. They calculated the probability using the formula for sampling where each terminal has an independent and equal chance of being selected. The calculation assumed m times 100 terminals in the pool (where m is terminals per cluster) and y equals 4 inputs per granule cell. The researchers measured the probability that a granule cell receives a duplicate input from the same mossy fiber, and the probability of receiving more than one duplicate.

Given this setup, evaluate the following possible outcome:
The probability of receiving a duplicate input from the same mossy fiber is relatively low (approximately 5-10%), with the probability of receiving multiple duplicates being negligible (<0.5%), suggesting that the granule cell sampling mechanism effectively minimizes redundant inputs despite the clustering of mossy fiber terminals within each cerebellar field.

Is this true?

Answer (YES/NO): YES